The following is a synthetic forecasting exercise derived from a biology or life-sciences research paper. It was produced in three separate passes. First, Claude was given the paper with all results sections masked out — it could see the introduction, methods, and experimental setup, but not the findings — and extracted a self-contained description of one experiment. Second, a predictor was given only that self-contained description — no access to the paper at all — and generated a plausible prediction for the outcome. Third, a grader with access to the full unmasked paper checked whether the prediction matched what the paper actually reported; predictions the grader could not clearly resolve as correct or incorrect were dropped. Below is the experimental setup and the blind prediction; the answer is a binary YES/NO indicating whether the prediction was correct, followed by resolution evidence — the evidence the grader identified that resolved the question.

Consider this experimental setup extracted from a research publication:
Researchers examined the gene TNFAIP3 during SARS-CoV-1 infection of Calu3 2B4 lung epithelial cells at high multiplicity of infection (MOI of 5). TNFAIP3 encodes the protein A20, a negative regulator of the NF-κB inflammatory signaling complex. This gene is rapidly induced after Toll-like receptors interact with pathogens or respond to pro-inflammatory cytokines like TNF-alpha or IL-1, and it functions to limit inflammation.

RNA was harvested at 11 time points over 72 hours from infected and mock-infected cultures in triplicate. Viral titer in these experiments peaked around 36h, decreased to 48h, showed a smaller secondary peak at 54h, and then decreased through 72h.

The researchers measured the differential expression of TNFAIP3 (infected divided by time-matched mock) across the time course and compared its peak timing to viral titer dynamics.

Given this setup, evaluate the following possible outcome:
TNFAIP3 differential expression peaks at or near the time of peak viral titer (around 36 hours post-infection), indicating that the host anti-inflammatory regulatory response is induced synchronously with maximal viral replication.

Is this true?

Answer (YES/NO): NO